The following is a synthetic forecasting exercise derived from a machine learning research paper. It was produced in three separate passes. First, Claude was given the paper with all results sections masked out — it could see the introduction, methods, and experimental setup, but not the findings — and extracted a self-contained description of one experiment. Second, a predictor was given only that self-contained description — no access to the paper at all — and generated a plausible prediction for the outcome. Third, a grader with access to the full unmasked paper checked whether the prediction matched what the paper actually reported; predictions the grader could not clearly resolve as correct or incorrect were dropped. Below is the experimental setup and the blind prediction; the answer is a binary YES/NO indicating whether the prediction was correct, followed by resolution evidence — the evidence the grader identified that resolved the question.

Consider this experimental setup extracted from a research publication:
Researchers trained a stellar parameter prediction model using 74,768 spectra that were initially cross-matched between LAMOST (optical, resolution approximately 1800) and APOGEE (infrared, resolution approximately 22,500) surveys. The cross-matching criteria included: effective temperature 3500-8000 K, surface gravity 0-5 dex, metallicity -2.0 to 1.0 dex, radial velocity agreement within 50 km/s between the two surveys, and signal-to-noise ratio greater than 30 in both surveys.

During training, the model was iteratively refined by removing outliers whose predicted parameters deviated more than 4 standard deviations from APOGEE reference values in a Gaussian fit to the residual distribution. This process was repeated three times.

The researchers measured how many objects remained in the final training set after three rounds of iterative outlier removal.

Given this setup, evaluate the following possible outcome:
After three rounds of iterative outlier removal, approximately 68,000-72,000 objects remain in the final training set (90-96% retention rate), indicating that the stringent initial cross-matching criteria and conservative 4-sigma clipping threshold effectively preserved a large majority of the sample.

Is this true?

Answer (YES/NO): NO